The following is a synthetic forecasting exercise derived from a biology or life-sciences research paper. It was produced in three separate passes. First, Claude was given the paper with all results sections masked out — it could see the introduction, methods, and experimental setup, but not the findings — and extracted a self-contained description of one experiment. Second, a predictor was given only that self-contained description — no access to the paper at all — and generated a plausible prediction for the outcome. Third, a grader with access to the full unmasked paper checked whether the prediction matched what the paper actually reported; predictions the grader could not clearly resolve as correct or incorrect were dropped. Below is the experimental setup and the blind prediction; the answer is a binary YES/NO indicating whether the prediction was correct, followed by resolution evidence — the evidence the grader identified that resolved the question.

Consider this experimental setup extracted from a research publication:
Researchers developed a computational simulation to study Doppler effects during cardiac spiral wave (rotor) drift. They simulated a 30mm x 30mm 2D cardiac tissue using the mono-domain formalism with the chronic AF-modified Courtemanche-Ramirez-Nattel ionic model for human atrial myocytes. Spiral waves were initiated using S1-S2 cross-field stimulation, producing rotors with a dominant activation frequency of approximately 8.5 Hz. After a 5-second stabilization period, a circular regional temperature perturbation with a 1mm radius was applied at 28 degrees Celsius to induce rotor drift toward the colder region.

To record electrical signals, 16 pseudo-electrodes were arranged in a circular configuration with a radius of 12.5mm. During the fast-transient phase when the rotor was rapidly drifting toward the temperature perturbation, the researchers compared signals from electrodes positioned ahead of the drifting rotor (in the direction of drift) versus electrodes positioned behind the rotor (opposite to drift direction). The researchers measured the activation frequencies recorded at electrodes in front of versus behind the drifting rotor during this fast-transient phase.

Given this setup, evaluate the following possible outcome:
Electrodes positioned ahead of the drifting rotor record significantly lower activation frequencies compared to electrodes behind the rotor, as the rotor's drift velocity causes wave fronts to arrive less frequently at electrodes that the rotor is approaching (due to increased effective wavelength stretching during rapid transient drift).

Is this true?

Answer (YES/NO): NO